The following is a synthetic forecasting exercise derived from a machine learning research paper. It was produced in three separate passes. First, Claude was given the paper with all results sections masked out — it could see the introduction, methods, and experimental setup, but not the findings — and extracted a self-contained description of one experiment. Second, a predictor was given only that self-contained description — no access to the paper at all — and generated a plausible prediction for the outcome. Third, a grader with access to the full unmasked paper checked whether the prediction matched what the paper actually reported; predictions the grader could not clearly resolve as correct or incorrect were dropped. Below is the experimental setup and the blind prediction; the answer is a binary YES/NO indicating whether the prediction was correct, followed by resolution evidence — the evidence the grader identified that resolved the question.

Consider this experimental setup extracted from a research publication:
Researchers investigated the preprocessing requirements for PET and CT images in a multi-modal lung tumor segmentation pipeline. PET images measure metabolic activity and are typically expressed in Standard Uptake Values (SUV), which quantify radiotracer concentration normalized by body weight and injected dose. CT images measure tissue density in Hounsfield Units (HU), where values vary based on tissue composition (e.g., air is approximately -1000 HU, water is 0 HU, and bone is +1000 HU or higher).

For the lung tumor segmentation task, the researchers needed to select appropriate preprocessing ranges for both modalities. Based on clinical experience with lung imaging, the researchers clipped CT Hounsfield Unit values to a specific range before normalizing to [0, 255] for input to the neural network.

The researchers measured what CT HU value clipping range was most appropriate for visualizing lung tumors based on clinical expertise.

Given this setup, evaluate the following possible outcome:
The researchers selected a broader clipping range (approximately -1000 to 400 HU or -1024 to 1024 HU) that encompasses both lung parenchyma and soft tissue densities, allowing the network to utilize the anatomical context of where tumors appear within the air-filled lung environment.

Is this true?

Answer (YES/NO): NO